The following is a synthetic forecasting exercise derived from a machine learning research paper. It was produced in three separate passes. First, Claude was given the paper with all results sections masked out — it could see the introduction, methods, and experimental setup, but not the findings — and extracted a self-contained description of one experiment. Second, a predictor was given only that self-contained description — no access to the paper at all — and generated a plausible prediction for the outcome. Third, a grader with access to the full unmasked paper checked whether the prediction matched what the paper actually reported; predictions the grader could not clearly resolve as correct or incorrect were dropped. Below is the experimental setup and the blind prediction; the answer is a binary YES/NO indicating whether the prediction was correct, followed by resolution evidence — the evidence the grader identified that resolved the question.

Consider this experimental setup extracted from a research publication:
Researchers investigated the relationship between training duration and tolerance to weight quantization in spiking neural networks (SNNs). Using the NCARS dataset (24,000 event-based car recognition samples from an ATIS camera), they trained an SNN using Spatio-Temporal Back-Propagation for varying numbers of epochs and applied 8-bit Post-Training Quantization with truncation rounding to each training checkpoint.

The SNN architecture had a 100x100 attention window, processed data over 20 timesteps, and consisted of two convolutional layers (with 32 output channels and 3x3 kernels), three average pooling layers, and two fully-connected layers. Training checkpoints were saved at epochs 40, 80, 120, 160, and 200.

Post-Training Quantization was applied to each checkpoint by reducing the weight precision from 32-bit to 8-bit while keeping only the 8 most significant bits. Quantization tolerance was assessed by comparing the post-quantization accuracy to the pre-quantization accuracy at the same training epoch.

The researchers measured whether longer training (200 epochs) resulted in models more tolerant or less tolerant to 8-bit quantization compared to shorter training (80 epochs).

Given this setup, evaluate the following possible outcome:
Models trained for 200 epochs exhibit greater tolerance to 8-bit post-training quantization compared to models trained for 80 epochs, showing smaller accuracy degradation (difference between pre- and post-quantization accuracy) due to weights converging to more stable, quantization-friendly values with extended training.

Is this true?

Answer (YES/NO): NO